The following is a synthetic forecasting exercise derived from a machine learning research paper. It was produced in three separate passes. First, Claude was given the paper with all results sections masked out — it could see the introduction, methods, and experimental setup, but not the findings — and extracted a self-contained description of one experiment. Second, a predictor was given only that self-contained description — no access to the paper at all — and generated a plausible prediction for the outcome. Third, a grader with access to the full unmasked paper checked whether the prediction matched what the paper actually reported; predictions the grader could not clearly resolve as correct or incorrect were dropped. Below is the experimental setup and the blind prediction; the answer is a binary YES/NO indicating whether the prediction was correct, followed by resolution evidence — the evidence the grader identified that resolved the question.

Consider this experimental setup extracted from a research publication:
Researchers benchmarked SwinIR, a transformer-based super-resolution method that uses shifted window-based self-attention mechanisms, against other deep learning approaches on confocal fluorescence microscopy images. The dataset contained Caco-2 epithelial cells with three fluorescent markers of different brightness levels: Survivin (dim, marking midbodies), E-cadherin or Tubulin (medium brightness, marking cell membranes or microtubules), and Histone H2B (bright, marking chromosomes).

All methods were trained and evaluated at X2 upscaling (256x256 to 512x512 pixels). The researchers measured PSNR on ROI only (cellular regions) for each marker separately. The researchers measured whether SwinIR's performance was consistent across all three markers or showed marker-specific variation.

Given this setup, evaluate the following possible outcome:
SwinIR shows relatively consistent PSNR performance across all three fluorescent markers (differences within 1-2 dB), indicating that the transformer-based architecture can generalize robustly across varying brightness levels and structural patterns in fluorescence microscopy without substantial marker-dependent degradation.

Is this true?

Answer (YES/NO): NO